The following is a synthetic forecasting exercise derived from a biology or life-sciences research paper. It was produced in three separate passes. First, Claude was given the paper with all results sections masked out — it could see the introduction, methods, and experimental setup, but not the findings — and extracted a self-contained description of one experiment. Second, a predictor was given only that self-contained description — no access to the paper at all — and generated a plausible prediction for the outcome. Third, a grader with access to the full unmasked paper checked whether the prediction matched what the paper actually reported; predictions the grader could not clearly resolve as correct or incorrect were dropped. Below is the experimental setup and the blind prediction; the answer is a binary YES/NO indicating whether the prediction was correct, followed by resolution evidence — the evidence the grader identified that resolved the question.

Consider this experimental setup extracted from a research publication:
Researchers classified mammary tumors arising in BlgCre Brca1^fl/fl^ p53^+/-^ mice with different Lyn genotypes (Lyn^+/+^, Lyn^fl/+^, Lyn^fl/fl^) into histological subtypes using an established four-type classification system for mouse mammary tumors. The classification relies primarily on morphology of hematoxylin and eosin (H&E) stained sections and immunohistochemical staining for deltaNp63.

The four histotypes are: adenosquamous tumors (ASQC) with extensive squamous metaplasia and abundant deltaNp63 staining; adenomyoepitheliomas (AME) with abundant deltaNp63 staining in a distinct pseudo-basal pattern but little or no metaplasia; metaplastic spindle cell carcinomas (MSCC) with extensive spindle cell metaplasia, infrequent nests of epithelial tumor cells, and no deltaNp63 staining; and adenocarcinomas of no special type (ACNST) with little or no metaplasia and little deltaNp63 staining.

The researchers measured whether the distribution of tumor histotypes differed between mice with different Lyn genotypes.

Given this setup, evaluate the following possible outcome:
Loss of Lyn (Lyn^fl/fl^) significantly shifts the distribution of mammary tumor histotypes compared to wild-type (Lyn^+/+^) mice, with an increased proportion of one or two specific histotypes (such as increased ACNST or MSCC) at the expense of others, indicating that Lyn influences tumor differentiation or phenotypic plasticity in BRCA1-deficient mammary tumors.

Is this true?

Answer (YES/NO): NO